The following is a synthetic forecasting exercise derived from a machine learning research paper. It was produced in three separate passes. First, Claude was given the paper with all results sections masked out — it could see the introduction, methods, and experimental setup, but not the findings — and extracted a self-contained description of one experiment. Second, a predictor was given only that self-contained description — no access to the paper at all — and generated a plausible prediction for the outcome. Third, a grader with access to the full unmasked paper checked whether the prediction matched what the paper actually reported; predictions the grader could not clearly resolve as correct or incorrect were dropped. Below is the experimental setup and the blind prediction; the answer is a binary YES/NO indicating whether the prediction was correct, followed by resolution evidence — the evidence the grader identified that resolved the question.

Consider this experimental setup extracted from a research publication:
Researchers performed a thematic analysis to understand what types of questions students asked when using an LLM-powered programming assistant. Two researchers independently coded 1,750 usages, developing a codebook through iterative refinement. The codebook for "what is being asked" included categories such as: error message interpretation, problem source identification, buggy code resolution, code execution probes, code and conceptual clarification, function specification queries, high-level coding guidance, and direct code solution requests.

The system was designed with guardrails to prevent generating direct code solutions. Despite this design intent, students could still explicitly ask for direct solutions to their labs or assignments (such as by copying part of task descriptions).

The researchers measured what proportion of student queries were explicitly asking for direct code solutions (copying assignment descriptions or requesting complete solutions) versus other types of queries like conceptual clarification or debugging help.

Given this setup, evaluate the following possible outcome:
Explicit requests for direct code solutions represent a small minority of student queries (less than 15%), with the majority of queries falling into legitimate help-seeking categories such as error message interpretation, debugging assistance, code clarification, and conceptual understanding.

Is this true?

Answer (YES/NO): YES